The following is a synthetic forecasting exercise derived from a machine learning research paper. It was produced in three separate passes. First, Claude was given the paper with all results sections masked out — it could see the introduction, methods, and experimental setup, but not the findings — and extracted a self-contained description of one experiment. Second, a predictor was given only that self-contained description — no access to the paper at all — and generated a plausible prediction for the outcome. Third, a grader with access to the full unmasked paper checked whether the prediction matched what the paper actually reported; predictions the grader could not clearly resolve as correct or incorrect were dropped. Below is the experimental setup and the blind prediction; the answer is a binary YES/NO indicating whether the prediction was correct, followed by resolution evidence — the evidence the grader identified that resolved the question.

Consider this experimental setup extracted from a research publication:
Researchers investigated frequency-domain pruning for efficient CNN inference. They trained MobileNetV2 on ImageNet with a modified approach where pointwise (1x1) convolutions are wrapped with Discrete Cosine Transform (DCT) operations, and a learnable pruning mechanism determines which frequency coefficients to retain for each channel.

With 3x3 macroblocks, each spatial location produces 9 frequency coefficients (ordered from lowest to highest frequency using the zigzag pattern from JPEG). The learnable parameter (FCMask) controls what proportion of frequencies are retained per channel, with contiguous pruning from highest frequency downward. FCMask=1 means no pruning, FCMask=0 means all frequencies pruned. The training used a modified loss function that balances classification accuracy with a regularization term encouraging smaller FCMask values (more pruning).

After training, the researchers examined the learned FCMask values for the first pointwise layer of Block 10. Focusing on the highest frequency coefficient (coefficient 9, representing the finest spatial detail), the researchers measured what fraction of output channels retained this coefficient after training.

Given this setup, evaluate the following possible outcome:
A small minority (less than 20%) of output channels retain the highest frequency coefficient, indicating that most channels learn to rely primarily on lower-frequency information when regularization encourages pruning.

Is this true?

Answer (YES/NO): NO